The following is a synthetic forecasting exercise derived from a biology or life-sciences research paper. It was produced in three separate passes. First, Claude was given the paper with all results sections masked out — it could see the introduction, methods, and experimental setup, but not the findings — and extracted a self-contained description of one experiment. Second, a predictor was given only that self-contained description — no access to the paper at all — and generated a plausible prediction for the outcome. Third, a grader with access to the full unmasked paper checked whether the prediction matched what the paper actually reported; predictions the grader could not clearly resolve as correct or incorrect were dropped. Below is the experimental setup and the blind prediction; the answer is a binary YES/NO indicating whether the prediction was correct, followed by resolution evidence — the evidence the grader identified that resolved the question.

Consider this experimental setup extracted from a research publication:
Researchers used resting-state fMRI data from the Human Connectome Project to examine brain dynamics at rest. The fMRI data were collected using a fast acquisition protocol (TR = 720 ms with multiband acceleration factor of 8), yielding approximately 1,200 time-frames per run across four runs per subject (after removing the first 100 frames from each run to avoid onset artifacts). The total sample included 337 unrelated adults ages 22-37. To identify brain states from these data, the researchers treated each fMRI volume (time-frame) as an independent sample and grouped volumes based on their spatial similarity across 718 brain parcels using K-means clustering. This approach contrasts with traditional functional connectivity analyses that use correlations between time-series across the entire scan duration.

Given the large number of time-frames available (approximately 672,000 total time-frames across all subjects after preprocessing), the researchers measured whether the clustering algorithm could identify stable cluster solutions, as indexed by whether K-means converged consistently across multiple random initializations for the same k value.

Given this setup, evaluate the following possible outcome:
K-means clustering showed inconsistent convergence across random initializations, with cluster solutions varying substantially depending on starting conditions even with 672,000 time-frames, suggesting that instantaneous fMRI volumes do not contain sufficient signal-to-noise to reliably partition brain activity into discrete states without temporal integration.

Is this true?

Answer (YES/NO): NO